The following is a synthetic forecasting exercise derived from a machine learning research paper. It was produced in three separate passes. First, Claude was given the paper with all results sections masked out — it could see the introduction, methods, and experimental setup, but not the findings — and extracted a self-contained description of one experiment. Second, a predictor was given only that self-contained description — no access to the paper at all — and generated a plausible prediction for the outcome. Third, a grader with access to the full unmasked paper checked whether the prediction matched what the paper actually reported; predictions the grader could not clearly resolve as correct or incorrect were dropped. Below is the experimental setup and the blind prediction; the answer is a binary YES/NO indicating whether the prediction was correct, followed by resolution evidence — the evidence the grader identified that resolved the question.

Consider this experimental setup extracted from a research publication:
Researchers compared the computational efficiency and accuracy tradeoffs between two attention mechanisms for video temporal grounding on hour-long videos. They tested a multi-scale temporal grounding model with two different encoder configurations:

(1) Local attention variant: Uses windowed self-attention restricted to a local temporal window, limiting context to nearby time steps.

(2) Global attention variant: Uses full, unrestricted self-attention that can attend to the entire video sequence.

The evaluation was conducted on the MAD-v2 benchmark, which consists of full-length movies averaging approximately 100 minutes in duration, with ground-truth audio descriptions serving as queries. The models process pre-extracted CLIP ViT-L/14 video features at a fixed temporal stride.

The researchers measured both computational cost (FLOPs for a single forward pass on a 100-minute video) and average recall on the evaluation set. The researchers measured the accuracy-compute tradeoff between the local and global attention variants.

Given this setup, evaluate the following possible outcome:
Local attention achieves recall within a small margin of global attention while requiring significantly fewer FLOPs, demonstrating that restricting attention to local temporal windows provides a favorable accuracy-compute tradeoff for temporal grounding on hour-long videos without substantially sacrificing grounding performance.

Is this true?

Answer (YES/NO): YES